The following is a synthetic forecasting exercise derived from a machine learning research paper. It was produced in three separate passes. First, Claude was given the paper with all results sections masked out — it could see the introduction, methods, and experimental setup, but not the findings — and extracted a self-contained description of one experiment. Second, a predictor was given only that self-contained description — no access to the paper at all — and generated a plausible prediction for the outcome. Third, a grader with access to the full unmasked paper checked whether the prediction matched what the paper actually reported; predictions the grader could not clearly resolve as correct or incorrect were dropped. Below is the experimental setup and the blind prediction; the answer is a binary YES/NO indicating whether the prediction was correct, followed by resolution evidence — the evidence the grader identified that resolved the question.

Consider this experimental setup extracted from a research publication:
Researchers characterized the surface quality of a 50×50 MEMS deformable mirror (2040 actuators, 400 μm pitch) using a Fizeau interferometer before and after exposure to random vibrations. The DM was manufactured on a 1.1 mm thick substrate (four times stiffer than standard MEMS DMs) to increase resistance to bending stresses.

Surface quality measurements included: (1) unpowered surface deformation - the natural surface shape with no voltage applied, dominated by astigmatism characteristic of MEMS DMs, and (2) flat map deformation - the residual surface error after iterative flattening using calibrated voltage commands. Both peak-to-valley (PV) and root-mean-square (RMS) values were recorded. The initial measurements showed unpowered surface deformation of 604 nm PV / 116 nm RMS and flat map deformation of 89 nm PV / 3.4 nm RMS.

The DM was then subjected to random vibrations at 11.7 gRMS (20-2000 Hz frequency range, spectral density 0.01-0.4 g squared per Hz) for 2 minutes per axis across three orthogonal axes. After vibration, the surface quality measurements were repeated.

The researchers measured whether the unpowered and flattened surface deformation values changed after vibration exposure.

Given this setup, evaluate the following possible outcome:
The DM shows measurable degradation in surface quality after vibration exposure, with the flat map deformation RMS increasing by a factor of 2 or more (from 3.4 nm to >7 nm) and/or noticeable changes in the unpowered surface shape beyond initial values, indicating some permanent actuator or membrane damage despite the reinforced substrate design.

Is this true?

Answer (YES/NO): NO